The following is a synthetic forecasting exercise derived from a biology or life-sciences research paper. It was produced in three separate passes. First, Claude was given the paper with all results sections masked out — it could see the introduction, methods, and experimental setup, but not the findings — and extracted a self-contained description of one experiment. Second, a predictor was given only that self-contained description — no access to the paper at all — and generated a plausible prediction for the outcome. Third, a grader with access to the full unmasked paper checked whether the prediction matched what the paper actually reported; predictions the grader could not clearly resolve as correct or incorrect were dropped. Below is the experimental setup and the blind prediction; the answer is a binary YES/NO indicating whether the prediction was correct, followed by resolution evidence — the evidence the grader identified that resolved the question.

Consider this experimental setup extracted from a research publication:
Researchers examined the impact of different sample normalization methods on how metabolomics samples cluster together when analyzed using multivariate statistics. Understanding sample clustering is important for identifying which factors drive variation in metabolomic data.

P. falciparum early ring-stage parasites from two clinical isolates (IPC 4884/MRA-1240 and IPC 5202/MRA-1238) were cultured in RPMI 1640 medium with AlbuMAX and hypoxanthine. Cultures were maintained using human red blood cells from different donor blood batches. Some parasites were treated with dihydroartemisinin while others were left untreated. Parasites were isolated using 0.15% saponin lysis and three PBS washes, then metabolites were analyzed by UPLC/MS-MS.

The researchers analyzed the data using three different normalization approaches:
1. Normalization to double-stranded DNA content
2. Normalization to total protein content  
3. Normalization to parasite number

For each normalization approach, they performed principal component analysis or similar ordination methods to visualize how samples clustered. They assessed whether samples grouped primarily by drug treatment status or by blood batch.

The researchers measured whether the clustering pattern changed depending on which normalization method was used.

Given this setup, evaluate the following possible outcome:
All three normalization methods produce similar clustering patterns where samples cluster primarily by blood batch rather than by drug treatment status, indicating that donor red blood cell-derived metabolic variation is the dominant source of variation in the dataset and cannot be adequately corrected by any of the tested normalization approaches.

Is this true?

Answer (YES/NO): NO